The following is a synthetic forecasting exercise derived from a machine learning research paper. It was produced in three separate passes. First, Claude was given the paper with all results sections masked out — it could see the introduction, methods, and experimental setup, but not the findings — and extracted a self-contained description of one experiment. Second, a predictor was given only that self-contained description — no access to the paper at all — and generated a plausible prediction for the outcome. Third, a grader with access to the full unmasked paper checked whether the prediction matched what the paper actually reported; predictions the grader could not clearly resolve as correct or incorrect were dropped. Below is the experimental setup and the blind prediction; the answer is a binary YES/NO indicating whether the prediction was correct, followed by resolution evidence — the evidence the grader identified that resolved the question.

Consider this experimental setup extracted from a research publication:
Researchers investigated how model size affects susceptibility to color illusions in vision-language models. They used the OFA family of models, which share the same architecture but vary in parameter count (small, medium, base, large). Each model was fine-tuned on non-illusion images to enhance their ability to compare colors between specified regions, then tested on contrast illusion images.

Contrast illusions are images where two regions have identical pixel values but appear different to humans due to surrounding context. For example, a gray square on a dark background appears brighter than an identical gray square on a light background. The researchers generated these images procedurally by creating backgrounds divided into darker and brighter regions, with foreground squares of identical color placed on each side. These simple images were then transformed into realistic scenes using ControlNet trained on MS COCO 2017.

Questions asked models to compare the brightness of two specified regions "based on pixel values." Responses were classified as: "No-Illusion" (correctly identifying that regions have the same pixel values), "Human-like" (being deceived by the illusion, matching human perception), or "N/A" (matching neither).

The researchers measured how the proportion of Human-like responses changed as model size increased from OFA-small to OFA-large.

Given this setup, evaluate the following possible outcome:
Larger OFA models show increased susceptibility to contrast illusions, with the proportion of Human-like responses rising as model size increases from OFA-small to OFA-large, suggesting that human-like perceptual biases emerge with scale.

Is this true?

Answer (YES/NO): YES